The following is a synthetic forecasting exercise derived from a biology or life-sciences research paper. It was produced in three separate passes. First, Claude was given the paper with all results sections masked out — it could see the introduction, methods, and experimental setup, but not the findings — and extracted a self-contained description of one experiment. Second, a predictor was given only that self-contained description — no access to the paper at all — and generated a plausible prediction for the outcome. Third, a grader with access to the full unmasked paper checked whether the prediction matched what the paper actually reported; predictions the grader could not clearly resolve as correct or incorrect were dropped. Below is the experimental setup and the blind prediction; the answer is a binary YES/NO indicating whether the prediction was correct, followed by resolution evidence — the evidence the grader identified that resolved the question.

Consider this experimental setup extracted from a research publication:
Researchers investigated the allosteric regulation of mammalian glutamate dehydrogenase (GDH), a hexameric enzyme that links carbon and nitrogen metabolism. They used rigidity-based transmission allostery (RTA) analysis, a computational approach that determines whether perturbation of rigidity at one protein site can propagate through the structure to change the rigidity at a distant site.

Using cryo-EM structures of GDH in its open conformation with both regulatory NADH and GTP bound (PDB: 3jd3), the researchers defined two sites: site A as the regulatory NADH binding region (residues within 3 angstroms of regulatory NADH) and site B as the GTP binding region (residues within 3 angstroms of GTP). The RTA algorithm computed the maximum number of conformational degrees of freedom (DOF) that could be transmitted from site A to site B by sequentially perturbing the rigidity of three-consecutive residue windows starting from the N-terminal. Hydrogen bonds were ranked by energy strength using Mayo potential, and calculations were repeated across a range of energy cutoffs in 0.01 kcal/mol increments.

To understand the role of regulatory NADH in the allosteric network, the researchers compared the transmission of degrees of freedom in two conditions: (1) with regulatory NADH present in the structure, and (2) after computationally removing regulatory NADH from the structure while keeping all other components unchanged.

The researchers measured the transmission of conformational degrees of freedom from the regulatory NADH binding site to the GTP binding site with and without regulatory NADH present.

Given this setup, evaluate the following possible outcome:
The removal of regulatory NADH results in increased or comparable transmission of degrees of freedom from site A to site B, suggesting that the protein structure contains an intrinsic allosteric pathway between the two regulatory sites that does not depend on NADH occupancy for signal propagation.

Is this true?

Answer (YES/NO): NO